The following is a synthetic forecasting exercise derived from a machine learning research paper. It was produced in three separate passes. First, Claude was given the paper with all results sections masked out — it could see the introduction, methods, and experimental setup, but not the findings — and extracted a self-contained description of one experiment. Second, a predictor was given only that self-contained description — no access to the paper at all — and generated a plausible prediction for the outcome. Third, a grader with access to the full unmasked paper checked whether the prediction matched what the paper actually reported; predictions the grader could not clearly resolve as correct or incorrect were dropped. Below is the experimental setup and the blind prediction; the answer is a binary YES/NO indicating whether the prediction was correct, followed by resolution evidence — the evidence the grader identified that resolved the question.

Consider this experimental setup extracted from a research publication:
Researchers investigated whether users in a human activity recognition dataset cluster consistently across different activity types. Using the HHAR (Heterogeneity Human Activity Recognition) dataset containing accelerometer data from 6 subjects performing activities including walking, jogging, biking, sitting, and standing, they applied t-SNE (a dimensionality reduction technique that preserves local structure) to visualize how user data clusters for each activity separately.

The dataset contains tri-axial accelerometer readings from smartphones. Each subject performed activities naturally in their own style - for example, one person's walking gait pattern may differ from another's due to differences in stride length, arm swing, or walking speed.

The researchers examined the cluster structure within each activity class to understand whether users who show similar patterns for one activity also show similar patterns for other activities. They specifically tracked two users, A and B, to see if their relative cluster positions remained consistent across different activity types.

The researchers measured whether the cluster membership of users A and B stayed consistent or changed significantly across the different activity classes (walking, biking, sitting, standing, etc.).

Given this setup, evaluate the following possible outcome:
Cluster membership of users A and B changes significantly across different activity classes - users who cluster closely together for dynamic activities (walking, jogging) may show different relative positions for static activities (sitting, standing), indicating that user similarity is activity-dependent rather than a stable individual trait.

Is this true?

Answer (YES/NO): YES